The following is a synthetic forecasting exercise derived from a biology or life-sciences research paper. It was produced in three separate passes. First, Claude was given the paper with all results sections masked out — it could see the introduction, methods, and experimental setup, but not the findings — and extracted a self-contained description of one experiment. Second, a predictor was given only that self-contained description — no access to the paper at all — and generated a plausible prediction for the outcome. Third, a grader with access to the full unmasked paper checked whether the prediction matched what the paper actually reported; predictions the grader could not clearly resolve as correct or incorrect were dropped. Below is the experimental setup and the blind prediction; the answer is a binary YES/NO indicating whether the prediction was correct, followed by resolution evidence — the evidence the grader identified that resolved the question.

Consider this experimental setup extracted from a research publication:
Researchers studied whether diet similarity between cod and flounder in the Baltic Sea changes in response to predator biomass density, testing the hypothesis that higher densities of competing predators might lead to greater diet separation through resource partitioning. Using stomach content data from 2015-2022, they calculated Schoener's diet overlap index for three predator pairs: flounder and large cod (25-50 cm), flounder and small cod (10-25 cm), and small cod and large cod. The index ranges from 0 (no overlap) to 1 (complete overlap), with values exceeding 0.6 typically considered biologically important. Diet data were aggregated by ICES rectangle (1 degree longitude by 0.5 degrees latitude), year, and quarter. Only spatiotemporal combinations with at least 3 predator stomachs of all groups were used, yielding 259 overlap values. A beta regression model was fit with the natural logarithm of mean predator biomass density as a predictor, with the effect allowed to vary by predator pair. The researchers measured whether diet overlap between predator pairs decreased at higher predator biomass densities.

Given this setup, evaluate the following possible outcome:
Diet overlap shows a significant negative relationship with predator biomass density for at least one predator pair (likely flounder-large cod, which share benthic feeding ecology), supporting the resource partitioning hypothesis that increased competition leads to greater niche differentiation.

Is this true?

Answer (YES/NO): NO